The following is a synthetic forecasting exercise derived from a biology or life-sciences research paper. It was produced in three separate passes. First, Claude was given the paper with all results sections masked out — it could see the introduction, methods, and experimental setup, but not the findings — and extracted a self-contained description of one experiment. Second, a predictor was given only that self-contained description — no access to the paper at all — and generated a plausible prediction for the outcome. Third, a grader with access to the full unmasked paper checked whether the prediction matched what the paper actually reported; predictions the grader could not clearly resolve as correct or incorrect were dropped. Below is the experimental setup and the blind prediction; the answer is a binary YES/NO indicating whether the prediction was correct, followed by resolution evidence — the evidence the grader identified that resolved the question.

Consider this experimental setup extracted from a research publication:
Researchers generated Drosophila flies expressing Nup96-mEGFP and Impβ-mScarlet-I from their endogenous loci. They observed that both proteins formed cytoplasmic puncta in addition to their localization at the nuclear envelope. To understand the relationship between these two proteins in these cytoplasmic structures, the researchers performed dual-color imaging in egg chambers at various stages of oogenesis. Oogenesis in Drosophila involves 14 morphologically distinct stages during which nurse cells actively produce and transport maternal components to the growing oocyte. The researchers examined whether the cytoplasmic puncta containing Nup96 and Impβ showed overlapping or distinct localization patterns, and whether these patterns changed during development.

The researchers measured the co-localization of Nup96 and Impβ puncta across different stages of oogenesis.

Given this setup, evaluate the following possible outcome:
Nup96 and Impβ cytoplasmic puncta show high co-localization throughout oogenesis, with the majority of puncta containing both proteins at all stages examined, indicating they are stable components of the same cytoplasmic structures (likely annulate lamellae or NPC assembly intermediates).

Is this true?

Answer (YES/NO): NO